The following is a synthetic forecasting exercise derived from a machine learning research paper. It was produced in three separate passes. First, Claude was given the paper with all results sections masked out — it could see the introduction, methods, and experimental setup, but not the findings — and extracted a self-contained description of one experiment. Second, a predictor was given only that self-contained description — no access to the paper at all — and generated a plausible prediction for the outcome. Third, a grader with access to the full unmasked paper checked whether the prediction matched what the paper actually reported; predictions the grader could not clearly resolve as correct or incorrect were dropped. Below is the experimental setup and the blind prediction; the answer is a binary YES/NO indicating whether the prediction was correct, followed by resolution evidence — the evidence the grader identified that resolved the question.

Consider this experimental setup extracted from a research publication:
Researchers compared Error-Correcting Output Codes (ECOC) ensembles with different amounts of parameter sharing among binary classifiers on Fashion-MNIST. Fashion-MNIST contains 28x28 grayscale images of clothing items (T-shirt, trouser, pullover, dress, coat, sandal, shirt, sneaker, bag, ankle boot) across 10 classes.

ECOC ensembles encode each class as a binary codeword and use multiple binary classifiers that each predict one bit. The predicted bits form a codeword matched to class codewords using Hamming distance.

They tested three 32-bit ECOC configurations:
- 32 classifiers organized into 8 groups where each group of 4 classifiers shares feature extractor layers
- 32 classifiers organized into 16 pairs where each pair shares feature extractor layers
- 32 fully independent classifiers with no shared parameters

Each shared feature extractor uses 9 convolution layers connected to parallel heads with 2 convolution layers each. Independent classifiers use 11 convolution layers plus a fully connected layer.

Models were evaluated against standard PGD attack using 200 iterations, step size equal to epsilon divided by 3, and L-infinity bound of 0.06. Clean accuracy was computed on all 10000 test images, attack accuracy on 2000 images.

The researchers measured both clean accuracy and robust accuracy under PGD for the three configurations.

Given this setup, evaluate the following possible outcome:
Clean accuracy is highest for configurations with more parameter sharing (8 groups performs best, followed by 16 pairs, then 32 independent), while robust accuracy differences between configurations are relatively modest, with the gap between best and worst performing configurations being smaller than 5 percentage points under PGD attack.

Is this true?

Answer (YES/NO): NO